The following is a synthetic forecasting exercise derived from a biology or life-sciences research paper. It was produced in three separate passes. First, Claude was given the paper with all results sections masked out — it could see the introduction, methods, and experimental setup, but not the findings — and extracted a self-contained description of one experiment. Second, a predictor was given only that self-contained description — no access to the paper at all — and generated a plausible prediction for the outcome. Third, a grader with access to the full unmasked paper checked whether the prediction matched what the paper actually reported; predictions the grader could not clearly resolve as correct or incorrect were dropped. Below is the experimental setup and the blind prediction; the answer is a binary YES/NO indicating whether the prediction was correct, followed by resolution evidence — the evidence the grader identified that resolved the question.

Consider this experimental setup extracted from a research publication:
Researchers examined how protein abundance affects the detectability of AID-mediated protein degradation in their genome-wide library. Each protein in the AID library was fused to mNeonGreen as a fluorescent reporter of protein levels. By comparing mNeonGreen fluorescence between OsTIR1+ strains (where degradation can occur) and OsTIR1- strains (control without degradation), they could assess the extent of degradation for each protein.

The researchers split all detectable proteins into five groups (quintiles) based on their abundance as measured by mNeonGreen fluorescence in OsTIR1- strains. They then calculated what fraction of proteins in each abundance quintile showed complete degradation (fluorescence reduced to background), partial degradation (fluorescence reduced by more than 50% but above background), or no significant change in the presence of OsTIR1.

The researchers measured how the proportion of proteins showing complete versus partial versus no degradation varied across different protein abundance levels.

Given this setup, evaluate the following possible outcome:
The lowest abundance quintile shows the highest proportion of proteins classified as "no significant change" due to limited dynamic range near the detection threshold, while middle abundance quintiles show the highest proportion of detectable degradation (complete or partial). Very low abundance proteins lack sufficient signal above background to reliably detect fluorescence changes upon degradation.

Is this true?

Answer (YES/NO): NO